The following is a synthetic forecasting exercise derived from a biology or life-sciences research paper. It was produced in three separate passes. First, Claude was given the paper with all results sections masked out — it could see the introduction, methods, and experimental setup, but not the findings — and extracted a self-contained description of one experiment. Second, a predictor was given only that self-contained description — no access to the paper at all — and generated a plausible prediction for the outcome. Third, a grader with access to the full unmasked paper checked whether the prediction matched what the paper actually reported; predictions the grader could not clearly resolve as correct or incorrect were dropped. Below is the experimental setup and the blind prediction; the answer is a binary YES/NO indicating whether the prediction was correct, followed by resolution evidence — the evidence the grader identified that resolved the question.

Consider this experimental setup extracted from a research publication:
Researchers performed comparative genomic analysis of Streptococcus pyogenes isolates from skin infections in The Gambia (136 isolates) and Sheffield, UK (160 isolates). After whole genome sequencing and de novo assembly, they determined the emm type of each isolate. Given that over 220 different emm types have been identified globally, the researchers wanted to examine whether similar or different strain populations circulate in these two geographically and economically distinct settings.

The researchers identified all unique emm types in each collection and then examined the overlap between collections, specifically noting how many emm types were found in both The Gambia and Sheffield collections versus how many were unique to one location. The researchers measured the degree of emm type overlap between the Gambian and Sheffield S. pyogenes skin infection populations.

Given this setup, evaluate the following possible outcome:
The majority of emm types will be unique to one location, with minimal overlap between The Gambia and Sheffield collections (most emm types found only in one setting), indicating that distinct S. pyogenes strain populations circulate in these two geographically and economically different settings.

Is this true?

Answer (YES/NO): YES